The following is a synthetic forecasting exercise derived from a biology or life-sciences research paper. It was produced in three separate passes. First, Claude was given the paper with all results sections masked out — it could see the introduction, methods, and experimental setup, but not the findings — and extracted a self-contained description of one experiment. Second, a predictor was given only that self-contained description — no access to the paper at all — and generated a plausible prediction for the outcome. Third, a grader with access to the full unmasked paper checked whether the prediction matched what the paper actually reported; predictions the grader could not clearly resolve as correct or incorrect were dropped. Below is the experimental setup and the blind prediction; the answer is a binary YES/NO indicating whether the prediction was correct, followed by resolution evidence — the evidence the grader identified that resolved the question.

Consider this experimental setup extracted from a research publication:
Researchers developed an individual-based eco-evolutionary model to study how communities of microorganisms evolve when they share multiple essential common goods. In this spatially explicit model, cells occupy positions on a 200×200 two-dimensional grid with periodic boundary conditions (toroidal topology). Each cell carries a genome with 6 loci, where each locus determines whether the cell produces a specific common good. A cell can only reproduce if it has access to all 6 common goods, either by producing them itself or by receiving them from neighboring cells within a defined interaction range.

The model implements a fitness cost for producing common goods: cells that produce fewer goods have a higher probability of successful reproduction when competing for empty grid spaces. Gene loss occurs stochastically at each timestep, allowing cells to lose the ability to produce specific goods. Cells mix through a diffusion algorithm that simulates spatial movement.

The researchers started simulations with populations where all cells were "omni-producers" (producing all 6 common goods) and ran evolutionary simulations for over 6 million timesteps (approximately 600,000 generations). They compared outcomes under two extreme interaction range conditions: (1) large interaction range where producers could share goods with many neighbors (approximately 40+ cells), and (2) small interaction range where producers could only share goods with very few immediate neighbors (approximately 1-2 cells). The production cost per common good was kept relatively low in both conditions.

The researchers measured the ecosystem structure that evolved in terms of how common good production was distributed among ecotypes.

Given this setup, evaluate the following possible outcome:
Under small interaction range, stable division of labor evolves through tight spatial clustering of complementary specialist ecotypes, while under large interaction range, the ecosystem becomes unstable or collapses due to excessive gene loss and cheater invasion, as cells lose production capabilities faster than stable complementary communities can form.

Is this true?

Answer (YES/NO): NO